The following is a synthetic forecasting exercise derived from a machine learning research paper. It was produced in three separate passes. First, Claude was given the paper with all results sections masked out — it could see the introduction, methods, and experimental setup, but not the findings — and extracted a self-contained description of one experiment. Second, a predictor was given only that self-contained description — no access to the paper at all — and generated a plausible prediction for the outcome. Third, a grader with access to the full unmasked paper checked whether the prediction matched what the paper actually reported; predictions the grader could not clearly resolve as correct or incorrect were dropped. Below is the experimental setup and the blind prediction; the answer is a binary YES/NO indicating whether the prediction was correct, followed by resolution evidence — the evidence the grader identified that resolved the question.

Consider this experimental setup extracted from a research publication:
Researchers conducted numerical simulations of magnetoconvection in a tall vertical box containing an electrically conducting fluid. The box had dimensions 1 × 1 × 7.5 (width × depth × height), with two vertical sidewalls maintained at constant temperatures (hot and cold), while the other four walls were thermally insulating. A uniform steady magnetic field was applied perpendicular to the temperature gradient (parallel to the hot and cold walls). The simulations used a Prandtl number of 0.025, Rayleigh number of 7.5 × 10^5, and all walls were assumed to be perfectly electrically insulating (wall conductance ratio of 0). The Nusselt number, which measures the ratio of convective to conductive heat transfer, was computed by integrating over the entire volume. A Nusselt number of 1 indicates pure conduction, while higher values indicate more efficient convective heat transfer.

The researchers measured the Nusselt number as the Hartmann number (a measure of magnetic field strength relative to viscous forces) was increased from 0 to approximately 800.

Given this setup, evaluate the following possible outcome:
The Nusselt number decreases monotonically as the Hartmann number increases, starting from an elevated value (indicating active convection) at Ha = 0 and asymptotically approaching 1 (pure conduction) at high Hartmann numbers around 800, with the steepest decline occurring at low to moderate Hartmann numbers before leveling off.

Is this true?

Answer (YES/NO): NO